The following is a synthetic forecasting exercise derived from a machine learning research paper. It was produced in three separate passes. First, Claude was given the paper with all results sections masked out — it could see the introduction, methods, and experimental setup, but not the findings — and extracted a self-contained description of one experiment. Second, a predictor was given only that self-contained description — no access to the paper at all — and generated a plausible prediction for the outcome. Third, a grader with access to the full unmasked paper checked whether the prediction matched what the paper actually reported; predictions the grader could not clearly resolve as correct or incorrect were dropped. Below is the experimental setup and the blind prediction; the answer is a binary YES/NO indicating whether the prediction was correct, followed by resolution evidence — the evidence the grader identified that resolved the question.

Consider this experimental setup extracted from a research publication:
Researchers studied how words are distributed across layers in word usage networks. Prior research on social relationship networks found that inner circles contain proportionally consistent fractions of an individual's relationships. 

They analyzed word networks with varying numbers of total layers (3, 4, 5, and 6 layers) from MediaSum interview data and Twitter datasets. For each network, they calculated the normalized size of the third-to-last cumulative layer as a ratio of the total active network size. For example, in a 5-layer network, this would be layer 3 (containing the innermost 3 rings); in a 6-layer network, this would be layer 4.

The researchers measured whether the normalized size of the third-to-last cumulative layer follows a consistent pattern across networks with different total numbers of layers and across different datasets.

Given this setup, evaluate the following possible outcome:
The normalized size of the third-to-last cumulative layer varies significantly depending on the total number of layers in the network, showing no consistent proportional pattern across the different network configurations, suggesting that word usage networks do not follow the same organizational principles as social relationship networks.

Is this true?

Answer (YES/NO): NO